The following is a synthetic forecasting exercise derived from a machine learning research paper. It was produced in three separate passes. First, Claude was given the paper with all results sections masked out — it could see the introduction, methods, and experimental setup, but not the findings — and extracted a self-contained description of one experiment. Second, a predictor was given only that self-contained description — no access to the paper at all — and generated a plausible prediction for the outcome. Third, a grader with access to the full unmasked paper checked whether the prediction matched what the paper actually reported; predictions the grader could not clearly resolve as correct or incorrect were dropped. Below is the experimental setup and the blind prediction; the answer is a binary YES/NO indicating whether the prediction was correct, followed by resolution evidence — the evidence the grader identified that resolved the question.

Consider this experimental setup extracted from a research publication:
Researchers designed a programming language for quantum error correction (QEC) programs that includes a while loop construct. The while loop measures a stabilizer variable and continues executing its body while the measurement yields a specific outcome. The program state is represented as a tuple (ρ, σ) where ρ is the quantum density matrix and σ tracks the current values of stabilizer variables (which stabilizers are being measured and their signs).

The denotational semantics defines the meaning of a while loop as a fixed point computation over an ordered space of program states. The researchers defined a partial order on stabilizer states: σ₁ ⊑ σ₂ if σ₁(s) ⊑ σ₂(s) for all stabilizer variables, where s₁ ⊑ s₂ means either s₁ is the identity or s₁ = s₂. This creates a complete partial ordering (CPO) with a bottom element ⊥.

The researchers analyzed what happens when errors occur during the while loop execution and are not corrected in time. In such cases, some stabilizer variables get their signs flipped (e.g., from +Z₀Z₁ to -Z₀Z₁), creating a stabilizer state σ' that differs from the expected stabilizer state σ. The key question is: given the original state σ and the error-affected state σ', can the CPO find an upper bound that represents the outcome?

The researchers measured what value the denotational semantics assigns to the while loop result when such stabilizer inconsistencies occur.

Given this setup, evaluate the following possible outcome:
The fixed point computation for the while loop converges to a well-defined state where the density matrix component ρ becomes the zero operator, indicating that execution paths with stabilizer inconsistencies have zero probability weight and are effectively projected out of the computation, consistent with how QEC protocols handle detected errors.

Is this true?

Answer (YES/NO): NO